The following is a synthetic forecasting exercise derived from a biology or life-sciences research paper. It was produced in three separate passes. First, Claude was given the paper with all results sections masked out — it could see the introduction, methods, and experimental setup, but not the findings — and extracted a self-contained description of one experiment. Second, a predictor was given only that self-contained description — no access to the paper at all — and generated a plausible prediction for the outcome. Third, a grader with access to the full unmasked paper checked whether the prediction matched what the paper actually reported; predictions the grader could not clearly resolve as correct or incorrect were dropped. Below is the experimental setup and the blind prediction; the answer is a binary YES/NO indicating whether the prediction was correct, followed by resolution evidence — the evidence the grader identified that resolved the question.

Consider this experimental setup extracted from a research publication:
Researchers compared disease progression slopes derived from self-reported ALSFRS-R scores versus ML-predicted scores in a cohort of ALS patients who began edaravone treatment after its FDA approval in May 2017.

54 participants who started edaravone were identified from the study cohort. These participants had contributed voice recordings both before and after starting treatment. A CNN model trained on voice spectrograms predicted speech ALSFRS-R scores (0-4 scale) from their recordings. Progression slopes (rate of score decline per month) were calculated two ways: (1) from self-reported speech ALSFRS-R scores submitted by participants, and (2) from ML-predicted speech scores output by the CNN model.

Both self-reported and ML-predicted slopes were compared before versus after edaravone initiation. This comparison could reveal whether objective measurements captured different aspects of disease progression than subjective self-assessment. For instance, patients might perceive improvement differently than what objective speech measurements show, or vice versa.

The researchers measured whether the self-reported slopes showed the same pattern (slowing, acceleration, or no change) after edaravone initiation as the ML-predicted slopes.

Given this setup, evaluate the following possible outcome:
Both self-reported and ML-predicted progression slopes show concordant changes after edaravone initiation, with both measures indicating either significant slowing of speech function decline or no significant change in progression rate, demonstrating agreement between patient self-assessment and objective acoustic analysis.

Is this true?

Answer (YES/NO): YES